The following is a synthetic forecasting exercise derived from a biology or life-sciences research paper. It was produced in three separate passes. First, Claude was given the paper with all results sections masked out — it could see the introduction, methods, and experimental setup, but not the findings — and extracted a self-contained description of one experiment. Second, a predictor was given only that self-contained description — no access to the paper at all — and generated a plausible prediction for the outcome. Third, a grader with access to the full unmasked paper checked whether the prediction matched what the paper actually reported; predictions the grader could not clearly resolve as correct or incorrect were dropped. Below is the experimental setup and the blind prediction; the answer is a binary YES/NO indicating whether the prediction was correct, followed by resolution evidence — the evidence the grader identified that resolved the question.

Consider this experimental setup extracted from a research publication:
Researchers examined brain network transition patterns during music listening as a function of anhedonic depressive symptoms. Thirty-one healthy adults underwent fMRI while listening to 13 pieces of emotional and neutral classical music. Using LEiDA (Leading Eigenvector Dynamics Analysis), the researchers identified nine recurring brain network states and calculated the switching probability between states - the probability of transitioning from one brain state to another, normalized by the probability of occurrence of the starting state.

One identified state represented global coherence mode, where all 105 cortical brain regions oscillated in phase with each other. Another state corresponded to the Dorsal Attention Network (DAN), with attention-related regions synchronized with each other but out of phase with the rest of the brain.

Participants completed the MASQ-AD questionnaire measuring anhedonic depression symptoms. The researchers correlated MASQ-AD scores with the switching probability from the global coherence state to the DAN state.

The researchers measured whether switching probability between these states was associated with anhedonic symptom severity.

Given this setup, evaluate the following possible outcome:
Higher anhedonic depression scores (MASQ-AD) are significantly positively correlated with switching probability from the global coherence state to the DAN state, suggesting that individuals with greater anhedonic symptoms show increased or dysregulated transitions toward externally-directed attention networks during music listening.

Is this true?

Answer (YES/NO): NO